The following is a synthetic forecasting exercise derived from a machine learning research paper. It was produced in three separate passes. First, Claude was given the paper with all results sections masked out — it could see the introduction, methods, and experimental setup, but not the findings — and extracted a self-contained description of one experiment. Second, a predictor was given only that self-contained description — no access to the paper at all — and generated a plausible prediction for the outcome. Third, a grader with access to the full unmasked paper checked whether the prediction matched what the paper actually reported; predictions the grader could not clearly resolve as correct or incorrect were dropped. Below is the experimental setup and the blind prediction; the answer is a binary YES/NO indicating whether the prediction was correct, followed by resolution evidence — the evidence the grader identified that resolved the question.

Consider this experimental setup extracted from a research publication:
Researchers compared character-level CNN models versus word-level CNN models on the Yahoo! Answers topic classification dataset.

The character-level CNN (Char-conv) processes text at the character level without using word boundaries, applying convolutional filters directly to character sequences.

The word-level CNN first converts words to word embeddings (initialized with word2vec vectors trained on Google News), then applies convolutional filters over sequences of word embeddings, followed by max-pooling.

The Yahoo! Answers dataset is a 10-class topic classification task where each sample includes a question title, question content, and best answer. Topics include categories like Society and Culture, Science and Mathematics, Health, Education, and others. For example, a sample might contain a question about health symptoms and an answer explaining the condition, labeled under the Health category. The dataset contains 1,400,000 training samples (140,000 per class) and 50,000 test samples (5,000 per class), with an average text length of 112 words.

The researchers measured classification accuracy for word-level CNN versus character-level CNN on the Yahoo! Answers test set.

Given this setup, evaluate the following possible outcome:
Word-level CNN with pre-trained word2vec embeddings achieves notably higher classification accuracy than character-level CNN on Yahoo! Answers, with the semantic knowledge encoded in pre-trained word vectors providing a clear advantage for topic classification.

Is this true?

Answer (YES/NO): NO